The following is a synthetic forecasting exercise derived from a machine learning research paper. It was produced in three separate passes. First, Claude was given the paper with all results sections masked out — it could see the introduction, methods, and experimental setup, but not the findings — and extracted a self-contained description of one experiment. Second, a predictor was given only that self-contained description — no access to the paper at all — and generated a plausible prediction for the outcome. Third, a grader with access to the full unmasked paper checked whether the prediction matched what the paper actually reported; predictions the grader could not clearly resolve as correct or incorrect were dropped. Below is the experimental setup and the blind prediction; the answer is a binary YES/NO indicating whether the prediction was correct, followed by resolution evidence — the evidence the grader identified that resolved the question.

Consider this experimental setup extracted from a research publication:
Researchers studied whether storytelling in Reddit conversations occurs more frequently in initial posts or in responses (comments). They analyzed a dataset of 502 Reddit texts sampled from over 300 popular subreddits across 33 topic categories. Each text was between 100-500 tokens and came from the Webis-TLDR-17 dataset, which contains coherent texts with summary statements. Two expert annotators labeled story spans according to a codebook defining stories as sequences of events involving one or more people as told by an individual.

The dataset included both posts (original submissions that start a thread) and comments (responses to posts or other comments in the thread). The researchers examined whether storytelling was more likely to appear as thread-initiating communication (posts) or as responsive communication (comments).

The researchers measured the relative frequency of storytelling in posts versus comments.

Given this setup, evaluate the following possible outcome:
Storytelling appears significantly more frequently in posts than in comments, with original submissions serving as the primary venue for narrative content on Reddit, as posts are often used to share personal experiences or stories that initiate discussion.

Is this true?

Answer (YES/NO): YES